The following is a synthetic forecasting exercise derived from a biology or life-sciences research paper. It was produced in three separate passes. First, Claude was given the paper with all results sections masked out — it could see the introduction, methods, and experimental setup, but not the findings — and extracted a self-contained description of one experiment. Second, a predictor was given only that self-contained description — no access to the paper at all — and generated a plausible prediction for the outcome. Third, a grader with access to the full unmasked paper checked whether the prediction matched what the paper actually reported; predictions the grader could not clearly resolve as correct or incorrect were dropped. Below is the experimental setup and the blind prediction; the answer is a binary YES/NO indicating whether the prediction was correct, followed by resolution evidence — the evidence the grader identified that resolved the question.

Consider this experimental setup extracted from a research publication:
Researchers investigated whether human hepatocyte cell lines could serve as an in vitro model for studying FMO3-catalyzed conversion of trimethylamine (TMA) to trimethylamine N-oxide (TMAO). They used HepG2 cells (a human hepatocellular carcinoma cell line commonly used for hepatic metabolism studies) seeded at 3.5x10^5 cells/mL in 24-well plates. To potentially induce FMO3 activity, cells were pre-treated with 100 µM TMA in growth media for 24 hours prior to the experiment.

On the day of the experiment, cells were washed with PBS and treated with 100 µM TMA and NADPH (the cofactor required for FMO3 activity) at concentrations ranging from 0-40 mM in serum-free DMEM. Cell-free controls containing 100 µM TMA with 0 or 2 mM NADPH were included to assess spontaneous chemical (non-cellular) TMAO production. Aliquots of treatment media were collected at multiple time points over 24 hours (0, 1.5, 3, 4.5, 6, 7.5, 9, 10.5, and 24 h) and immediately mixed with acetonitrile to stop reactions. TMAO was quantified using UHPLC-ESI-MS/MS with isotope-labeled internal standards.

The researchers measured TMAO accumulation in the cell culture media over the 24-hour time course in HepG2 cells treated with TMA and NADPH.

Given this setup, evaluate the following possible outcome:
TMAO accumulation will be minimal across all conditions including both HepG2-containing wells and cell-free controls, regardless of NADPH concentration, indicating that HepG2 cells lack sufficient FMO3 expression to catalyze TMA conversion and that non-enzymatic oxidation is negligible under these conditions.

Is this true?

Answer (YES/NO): YES